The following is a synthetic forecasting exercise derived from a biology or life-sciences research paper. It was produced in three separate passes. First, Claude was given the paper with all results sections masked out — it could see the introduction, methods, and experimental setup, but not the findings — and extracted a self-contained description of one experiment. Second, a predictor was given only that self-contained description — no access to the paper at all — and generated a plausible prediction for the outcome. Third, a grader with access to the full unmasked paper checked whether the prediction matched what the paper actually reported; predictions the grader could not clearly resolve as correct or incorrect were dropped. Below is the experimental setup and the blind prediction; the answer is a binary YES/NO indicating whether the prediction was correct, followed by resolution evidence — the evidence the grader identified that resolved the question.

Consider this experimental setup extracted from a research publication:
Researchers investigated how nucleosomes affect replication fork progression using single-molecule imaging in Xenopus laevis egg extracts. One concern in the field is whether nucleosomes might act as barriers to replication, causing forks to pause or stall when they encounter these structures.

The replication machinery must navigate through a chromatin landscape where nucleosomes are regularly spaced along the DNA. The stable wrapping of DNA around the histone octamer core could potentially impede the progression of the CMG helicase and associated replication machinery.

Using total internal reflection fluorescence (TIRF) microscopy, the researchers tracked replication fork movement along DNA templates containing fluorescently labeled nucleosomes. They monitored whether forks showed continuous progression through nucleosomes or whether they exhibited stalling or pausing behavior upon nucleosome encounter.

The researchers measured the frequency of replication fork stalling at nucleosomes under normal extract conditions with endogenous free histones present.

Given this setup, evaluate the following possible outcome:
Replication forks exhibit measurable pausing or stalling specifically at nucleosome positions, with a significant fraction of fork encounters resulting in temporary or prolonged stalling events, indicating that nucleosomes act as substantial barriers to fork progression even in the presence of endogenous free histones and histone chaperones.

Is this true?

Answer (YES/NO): NO